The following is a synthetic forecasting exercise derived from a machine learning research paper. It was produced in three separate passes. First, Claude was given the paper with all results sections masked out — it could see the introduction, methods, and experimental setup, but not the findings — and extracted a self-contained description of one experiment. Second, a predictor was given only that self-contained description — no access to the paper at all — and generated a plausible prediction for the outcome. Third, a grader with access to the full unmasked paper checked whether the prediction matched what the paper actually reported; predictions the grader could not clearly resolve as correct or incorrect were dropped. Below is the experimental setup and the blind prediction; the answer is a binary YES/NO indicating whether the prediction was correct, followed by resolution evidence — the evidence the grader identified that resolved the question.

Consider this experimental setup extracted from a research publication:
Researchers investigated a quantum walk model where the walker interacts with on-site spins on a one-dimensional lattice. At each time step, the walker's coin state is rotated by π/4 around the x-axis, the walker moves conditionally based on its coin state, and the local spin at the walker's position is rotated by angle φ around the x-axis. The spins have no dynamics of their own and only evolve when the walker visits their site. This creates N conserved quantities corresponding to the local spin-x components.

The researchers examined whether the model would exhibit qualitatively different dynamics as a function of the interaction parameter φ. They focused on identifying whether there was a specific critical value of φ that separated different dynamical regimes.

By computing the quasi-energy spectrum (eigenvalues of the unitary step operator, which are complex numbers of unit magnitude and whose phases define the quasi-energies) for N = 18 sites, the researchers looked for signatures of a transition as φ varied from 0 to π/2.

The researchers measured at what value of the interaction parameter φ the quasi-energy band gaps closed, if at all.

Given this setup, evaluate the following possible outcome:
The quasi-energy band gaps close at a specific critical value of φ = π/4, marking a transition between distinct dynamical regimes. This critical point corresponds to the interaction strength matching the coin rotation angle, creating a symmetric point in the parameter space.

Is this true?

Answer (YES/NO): YES